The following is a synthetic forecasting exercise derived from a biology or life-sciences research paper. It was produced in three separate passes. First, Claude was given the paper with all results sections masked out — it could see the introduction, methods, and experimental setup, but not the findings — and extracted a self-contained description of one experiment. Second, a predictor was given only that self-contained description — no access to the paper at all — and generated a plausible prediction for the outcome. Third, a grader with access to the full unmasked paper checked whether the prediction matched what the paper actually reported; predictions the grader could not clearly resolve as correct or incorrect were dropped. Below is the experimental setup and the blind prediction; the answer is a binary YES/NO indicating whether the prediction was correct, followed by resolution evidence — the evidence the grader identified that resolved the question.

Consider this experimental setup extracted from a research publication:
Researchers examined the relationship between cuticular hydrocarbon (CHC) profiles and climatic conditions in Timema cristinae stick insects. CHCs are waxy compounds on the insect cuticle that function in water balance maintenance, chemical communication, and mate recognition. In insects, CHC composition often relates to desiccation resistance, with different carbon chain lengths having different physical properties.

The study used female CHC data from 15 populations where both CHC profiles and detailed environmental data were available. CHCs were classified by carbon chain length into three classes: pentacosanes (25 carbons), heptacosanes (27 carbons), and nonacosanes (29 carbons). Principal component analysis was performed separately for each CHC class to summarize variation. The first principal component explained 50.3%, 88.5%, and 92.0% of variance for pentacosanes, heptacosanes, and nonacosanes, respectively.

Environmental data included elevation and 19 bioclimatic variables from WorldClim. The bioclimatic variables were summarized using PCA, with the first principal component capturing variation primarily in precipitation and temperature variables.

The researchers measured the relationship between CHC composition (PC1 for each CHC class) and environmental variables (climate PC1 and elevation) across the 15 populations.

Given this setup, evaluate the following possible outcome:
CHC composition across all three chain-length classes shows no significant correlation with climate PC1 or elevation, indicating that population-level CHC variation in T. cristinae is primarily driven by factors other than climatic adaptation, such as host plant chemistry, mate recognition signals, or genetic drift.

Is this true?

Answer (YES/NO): NO